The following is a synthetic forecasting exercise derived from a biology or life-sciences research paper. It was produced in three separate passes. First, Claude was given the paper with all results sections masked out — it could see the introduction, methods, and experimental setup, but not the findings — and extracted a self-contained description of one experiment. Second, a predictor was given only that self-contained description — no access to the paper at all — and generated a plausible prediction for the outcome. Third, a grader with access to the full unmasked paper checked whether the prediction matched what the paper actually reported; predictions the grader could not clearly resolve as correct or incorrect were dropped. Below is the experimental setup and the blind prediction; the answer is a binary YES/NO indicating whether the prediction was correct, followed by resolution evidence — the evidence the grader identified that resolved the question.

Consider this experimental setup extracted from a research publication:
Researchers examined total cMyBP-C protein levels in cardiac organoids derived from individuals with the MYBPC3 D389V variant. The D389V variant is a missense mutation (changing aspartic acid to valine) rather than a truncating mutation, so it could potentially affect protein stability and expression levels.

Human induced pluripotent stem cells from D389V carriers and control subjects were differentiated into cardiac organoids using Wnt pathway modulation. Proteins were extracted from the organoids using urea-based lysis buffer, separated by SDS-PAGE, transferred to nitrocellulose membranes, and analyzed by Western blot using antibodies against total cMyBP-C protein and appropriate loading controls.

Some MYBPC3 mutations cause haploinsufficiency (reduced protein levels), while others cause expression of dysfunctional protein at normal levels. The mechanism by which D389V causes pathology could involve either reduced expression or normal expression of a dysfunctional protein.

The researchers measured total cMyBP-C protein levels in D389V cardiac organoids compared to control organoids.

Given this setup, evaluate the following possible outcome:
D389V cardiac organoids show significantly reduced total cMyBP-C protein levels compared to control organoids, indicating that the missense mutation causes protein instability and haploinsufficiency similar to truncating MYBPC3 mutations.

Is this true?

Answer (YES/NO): NO